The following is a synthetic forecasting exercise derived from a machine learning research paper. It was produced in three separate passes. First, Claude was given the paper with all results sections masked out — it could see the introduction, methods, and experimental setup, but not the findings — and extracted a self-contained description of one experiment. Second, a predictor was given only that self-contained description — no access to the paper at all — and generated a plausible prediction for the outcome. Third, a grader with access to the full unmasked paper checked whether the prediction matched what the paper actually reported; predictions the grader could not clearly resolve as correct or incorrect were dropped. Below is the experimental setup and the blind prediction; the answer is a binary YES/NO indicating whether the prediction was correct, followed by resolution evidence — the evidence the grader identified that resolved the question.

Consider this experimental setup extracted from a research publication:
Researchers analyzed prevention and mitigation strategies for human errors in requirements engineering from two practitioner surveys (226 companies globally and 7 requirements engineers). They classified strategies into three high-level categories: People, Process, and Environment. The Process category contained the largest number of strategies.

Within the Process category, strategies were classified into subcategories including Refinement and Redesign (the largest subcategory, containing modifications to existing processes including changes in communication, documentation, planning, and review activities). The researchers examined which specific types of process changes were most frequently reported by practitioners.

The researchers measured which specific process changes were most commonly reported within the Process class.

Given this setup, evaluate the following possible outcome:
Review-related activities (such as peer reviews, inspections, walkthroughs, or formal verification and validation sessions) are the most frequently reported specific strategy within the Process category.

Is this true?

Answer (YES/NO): NO